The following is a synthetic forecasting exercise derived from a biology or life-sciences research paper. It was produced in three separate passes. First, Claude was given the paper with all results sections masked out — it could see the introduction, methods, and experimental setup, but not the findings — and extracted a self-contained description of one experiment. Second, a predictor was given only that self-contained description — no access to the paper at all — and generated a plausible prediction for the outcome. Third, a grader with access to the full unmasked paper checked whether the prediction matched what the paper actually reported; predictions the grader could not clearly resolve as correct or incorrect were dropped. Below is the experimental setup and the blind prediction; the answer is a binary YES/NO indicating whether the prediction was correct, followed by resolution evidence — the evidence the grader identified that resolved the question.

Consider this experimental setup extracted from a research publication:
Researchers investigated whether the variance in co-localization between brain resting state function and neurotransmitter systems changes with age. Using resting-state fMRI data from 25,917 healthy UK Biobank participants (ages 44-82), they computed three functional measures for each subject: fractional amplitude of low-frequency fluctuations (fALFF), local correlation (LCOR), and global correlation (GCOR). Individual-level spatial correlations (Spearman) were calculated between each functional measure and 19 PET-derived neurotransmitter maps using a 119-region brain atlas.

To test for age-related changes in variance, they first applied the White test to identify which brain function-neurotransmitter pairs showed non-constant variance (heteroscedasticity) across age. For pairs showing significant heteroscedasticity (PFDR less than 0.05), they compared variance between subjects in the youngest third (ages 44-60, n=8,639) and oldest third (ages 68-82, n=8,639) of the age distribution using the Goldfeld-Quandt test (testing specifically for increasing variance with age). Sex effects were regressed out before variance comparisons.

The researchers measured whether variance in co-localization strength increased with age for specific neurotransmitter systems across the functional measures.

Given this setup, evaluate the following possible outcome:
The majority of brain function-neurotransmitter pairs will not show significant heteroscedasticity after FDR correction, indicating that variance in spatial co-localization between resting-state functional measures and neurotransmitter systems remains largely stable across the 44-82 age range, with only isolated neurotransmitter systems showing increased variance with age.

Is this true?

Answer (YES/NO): NO